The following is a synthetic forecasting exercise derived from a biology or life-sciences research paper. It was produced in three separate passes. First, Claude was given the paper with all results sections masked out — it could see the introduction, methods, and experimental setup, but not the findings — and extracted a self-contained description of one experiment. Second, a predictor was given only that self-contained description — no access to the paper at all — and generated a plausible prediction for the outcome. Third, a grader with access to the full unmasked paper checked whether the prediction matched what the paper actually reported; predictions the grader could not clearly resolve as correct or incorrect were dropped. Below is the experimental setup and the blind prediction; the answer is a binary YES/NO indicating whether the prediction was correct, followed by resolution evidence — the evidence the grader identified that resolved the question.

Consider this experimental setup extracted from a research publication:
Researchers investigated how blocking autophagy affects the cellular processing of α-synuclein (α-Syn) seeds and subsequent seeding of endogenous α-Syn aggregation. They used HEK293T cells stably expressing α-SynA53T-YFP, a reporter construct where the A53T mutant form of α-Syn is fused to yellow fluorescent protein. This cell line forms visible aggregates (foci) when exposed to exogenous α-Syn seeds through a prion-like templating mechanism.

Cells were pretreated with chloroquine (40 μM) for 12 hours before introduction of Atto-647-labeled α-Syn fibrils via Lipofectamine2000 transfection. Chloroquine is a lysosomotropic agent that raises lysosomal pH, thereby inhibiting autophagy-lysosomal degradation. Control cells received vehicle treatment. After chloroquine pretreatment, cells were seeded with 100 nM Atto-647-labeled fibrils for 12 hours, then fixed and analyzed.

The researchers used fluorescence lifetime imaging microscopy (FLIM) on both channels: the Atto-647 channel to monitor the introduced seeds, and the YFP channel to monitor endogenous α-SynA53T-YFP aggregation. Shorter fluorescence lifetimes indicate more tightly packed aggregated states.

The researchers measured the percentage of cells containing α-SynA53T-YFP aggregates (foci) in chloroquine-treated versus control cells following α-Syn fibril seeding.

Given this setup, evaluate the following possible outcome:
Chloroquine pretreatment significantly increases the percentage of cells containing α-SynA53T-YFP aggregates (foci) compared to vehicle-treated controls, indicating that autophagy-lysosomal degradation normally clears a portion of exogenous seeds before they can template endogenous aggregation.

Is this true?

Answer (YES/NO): NO